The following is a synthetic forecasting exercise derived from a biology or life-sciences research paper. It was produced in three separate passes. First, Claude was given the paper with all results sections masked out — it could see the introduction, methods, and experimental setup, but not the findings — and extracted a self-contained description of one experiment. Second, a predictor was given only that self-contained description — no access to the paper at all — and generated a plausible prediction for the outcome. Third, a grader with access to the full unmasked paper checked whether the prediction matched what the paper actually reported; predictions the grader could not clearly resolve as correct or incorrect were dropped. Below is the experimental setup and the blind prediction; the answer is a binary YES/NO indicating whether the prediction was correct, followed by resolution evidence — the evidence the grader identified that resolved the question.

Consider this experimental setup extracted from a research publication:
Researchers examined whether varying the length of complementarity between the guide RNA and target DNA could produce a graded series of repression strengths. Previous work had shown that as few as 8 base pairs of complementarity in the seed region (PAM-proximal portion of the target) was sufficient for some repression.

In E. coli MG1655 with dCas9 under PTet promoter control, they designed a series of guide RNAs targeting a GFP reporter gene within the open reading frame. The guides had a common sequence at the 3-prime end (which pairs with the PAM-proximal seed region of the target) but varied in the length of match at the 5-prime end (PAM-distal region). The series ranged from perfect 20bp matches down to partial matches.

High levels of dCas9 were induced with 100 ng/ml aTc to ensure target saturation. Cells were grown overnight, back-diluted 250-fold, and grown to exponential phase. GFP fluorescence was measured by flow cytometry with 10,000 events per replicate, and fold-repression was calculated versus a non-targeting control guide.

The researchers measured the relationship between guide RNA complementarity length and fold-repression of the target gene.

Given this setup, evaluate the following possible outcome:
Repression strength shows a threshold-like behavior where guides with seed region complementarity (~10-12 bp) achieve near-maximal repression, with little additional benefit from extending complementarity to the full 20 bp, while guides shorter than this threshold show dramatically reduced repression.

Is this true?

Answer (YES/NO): NO